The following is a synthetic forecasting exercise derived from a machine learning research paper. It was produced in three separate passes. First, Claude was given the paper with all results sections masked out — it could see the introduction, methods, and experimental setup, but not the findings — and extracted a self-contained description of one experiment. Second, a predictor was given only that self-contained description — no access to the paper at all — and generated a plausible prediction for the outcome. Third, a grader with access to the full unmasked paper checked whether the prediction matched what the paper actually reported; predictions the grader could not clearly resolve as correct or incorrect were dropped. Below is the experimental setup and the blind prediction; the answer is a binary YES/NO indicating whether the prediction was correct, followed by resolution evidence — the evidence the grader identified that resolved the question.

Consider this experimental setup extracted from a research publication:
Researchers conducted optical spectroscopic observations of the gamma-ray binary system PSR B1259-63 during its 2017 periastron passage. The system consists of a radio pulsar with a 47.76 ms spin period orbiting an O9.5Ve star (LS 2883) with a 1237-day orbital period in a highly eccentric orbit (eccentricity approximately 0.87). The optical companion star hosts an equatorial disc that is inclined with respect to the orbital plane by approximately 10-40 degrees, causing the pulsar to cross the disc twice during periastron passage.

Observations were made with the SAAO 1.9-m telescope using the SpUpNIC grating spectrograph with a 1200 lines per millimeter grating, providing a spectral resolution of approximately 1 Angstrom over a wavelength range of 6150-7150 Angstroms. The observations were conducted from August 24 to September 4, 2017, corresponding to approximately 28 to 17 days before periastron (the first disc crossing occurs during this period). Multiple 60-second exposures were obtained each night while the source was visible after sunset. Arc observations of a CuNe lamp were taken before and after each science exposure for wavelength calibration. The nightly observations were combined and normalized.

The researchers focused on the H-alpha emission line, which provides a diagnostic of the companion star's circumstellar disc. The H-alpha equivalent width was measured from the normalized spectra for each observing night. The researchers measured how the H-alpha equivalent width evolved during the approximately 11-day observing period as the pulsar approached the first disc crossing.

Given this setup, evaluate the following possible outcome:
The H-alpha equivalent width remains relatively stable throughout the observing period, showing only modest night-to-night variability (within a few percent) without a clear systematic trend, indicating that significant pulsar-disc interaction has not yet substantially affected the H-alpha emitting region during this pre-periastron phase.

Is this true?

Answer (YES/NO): NO